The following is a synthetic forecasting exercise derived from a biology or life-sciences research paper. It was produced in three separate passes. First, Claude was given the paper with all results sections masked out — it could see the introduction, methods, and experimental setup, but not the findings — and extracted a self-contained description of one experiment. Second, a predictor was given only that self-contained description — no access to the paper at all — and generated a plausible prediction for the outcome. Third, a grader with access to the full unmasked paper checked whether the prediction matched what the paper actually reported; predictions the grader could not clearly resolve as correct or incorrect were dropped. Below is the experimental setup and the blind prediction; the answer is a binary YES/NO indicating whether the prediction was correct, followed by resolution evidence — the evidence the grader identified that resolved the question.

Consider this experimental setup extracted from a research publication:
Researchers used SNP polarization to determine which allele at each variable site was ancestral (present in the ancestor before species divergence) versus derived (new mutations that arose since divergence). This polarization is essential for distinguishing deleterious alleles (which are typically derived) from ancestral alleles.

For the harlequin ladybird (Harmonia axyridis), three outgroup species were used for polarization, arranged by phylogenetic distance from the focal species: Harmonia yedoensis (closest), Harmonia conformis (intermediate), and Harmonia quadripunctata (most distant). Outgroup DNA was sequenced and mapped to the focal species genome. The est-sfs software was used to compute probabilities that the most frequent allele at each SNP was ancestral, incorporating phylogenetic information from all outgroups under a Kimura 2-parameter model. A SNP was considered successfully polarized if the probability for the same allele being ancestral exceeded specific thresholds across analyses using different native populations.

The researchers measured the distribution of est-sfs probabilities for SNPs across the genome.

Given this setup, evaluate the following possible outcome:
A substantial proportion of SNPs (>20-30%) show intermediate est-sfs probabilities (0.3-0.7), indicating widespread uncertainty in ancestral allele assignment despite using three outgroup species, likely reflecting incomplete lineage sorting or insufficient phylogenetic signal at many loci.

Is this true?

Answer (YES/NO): NO